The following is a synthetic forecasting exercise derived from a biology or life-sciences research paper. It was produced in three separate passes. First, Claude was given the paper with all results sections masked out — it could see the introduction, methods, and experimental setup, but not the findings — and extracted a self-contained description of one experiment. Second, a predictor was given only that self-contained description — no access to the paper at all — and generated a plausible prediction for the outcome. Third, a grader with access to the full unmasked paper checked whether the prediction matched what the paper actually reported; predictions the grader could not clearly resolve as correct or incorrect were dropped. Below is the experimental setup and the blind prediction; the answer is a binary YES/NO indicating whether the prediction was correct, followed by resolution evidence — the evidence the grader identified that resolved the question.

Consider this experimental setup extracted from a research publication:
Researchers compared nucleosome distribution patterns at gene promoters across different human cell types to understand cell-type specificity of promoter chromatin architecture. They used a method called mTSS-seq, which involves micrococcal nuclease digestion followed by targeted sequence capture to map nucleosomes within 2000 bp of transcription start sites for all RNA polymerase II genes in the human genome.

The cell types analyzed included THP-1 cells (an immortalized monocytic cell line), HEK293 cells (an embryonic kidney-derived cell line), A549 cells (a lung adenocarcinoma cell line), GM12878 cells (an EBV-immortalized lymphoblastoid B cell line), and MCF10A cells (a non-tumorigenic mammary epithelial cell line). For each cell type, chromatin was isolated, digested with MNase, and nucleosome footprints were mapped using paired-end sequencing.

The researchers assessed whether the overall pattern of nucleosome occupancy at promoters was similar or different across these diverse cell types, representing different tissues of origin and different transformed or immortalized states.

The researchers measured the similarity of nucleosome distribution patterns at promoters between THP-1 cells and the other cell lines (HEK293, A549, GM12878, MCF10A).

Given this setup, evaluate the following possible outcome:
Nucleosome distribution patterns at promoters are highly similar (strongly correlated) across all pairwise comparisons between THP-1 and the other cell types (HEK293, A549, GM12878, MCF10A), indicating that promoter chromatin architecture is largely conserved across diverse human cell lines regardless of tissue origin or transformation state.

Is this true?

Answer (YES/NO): YES